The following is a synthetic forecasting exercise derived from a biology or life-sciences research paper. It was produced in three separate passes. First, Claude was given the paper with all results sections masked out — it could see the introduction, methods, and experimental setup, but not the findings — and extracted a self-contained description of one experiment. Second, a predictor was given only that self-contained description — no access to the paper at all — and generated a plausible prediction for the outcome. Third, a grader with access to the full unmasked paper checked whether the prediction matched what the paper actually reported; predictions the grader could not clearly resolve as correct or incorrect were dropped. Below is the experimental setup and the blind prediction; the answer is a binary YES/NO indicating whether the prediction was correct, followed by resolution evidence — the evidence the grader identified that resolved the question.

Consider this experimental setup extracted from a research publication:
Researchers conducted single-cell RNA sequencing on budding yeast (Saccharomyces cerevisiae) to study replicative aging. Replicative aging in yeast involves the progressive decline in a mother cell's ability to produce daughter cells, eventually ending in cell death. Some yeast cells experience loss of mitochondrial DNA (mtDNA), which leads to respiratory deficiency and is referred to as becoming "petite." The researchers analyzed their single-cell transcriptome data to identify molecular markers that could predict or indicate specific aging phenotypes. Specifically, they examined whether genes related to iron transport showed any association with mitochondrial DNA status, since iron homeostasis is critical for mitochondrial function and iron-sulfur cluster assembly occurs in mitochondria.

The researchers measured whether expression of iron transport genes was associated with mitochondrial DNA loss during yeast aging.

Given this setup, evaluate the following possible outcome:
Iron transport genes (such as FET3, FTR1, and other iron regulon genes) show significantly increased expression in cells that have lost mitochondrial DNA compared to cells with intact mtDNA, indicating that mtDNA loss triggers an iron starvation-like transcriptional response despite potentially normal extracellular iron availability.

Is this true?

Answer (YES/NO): YES